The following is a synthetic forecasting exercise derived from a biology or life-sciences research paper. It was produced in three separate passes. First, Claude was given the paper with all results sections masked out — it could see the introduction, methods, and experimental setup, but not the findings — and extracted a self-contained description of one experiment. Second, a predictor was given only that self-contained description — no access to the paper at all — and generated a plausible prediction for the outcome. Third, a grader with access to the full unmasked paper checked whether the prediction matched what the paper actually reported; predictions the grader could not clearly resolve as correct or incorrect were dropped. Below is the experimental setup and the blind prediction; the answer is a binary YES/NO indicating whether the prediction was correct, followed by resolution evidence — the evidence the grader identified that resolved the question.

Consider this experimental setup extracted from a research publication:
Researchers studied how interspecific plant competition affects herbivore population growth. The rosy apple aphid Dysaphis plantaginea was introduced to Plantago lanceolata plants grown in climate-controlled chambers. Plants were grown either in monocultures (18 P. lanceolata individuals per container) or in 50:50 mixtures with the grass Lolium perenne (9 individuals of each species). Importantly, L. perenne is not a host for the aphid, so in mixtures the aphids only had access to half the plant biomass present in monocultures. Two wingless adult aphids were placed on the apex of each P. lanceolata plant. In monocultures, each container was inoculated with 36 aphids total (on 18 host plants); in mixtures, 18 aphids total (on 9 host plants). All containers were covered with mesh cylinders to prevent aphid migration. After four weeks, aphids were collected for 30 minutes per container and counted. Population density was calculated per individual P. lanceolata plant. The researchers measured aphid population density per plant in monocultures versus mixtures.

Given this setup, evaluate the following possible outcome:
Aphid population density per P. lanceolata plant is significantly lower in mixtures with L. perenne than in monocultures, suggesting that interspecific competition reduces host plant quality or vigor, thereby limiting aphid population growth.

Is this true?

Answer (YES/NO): NO